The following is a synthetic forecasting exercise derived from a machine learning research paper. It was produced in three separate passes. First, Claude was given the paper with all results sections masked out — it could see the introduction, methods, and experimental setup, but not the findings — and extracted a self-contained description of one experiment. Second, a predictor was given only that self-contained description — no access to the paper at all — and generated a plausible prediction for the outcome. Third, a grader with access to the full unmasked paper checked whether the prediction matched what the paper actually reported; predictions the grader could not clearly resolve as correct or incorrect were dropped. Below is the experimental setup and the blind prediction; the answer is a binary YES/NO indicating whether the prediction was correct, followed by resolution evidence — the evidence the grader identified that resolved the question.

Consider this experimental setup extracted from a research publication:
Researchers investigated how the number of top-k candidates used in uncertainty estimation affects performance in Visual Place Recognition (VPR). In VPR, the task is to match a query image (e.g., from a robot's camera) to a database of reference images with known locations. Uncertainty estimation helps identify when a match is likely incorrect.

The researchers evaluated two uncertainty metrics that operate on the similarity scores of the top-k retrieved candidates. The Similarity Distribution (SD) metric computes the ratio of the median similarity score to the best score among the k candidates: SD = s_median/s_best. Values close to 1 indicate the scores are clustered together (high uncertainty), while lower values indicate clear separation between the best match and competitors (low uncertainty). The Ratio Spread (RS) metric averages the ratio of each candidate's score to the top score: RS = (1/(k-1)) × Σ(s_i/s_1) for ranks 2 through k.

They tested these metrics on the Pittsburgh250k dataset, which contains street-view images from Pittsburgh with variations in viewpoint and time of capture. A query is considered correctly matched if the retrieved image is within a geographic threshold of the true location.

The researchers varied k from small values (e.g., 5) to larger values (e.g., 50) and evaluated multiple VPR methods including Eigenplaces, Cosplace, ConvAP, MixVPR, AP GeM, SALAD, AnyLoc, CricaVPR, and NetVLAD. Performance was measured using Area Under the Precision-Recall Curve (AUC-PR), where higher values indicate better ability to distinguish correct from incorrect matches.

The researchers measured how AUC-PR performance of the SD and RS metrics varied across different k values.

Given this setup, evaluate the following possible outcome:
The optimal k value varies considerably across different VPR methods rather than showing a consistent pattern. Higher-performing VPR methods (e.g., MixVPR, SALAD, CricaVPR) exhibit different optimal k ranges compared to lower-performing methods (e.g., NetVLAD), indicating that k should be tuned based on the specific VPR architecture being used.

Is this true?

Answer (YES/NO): NO